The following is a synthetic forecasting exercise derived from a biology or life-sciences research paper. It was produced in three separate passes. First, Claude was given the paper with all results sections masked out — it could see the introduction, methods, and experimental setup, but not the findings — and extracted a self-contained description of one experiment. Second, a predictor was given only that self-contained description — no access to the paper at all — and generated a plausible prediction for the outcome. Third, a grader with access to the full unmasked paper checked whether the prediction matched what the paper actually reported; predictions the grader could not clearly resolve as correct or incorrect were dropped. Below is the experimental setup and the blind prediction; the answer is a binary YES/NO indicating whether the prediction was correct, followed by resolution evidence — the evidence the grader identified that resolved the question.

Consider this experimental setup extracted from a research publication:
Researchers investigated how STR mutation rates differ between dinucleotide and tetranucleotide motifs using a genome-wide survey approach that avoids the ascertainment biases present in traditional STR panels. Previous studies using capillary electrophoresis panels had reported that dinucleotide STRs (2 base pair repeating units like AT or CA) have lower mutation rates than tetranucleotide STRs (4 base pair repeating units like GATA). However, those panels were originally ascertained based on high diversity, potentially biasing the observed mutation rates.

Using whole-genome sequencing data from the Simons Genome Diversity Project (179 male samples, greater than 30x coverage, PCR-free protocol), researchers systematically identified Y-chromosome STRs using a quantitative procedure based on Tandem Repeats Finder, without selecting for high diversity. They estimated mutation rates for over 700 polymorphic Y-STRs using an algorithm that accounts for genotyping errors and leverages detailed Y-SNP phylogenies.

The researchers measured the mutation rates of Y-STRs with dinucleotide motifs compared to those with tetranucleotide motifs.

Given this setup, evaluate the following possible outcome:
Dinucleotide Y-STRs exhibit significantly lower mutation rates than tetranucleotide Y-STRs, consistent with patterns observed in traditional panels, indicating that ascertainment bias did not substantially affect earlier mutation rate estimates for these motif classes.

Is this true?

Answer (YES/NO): YES